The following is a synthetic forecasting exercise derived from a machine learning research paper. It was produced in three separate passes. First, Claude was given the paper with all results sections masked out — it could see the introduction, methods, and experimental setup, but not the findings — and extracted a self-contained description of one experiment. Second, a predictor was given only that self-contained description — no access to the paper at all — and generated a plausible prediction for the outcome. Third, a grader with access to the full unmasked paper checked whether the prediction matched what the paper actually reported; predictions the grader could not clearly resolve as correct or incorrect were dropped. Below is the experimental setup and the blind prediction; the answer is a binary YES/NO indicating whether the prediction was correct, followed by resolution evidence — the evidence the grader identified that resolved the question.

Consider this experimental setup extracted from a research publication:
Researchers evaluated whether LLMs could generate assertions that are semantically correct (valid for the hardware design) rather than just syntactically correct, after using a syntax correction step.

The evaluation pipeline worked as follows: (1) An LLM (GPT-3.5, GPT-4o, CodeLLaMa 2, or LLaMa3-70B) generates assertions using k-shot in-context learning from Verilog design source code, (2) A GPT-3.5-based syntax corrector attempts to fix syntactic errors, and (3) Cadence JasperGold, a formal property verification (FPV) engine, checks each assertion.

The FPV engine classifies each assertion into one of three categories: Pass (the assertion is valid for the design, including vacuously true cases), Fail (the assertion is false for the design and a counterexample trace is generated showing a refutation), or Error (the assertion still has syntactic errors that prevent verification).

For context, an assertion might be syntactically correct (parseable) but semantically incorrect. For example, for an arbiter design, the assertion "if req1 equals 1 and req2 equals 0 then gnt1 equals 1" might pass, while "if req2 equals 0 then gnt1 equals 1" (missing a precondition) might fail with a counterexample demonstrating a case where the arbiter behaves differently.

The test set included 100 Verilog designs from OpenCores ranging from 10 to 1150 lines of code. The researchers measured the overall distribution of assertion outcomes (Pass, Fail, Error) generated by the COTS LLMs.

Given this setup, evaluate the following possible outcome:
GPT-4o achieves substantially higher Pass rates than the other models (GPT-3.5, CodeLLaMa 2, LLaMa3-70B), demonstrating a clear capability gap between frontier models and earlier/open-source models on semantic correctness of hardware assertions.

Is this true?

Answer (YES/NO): YES